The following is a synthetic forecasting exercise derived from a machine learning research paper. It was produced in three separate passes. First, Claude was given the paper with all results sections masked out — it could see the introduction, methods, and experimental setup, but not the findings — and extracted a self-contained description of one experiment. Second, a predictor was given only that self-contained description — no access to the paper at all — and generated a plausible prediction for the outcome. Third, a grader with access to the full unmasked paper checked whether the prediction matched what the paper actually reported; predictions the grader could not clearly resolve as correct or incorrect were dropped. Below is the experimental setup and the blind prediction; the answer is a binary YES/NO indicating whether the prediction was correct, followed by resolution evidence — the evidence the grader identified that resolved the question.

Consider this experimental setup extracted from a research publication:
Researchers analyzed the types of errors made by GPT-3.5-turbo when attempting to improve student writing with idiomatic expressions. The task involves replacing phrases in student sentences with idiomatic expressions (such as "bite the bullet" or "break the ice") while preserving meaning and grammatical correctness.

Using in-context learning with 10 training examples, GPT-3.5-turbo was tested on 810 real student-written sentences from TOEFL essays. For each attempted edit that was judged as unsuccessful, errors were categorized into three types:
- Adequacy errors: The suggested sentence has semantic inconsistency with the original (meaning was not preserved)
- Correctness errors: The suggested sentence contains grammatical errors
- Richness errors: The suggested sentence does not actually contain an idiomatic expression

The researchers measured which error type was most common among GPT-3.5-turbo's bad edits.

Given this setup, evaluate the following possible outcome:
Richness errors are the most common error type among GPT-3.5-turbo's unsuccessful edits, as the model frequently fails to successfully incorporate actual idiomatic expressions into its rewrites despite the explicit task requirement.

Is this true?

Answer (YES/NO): YES